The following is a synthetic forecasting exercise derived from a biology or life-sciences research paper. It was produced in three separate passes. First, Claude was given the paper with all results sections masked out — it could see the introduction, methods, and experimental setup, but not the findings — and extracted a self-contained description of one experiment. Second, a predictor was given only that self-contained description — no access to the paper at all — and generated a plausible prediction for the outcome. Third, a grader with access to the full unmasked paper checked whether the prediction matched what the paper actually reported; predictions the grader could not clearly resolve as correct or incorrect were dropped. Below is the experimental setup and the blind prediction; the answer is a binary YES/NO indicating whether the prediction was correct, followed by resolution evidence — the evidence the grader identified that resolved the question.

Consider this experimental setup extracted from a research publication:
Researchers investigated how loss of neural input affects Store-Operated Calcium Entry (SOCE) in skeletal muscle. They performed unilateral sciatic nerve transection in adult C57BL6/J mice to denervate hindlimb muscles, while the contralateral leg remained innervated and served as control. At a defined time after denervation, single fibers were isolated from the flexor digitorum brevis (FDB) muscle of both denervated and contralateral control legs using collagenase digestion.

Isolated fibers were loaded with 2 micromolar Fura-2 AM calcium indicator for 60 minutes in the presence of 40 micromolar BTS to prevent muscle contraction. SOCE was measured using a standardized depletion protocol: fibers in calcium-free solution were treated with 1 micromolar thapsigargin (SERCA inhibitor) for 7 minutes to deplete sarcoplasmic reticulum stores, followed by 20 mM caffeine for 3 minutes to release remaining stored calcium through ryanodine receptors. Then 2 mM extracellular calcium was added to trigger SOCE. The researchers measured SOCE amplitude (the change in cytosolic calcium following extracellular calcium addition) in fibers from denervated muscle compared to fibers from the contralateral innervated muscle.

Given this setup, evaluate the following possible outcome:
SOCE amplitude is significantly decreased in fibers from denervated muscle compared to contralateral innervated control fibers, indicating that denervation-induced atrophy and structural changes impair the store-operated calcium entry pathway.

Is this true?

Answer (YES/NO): NO